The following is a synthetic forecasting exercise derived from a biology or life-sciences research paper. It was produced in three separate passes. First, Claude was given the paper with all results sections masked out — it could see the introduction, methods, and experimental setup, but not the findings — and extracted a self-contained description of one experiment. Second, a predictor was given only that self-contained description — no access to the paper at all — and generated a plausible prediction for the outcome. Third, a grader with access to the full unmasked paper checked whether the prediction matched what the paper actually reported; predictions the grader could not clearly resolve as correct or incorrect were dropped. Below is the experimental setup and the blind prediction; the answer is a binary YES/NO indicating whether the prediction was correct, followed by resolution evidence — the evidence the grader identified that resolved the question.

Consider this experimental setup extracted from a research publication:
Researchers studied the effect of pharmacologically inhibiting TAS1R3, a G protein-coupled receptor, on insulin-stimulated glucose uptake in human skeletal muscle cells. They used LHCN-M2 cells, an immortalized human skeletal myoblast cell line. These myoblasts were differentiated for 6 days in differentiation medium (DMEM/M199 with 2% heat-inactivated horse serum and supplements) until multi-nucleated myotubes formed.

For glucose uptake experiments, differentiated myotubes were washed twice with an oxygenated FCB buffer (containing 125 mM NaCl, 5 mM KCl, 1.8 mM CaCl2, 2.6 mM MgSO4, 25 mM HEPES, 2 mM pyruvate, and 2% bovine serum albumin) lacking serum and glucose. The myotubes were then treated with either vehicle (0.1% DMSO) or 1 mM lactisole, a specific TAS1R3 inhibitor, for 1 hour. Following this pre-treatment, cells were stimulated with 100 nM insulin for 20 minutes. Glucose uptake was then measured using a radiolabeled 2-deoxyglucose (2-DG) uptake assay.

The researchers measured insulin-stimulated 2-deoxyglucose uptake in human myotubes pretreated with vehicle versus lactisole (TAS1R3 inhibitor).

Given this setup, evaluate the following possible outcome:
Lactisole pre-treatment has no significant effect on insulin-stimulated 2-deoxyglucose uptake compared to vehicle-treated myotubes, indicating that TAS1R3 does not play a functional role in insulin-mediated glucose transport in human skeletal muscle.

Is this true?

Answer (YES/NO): NO